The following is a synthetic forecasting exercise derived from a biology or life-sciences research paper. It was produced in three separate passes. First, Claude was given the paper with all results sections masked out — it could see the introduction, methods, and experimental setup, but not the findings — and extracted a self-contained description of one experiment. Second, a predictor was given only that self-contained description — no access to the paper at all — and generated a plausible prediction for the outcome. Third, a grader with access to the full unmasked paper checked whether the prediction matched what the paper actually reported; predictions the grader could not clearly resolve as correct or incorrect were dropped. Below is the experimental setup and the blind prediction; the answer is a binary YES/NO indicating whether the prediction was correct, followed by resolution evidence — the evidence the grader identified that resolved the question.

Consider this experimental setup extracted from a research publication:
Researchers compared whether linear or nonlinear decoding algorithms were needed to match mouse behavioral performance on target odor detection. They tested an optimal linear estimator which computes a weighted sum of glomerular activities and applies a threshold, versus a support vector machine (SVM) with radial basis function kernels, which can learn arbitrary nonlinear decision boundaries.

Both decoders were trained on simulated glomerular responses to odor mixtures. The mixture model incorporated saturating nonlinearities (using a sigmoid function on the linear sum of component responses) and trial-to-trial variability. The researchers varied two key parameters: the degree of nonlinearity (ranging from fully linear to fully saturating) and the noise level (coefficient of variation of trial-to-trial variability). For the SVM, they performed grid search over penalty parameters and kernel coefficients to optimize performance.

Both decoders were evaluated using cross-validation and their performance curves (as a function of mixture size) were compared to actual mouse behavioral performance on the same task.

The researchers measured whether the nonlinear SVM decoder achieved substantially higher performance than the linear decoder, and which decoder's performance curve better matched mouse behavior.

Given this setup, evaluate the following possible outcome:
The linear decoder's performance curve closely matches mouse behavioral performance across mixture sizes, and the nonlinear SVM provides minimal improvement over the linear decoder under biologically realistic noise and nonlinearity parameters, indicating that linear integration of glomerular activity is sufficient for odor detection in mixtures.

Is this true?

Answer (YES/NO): NO